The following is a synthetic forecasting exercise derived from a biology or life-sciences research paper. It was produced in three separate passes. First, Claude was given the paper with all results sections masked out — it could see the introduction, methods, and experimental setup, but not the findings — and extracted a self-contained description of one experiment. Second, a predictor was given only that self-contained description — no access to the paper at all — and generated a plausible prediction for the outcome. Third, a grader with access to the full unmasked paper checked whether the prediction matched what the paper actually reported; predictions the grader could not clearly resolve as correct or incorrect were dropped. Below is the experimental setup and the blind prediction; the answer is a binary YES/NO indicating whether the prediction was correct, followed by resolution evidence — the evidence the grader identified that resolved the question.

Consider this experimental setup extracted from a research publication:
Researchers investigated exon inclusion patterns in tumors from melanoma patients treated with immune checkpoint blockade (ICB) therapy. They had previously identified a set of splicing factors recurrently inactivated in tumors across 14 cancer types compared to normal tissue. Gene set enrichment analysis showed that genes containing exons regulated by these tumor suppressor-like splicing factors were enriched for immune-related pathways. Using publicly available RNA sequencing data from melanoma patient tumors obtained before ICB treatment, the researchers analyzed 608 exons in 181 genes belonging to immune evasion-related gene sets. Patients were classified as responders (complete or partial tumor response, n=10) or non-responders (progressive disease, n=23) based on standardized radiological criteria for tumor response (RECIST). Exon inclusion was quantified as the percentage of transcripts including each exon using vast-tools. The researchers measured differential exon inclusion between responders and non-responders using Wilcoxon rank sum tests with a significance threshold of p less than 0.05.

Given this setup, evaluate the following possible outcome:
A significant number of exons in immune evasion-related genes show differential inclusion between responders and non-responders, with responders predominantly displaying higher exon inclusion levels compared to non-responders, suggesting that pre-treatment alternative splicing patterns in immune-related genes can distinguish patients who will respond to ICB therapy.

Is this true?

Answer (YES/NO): NO